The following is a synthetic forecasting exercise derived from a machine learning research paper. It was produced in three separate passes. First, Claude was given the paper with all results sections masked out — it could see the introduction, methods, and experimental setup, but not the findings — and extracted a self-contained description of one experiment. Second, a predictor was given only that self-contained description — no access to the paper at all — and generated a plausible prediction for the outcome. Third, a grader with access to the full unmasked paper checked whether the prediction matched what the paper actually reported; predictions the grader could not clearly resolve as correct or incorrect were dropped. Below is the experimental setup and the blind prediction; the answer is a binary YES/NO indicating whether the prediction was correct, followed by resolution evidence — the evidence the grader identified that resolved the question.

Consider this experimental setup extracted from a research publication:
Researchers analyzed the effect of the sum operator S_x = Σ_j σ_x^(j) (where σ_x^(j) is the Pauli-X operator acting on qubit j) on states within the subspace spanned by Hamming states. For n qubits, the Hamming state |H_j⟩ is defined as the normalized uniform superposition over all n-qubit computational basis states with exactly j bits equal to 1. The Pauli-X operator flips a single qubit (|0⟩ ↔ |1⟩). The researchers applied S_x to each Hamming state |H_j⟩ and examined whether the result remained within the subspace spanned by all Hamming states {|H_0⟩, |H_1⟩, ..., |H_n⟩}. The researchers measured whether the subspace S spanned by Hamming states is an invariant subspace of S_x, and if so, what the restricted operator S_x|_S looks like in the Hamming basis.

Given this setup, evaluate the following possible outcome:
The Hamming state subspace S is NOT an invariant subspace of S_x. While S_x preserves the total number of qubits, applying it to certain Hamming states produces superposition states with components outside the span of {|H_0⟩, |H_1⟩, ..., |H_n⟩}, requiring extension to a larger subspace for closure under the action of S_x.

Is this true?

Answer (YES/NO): NO